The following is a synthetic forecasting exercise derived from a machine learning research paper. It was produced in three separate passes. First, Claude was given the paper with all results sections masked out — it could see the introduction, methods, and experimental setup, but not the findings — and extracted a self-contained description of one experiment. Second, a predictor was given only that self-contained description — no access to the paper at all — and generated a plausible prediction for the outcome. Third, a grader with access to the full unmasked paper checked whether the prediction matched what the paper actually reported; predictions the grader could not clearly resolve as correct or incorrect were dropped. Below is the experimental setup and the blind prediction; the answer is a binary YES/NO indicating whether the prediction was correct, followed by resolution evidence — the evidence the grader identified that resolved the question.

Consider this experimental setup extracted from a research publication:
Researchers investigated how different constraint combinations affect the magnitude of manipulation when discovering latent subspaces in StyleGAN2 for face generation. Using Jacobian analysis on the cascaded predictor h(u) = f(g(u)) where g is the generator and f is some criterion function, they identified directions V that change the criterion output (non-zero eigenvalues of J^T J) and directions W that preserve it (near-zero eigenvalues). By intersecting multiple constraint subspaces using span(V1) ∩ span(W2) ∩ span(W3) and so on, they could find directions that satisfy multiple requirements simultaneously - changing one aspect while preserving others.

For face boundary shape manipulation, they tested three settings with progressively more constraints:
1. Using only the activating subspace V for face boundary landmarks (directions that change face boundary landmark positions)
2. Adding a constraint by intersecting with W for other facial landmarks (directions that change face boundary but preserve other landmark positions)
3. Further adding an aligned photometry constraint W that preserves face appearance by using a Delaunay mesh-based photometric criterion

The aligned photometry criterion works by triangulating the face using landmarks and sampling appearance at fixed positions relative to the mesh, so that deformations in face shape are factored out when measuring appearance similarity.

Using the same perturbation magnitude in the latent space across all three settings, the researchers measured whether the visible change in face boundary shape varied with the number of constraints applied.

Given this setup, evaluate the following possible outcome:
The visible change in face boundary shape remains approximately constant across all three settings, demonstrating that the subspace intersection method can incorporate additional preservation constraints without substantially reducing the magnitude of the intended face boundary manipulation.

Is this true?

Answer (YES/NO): NO